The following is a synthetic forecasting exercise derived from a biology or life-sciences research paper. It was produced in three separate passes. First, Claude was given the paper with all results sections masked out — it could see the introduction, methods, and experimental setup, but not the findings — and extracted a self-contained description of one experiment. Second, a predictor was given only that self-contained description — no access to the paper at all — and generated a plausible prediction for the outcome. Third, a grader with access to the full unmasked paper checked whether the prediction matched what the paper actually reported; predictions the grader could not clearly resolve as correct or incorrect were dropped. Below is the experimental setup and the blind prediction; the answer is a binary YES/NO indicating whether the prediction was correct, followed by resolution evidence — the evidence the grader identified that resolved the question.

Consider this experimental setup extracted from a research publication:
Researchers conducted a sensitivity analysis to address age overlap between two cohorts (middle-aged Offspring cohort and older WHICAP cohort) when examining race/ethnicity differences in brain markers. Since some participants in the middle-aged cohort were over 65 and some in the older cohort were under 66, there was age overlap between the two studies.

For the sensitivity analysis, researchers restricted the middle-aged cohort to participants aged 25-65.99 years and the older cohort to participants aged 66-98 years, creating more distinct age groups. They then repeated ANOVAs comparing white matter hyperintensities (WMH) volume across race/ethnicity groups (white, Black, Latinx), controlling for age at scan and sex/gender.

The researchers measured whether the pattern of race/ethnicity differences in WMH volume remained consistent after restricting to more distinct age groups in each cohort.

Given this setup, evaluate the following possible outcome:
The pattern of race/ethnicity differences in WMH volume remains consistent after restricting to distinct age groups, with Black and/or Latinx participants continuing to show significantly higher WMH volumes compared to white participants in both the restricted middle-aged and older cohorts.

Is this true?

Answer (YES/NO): YES